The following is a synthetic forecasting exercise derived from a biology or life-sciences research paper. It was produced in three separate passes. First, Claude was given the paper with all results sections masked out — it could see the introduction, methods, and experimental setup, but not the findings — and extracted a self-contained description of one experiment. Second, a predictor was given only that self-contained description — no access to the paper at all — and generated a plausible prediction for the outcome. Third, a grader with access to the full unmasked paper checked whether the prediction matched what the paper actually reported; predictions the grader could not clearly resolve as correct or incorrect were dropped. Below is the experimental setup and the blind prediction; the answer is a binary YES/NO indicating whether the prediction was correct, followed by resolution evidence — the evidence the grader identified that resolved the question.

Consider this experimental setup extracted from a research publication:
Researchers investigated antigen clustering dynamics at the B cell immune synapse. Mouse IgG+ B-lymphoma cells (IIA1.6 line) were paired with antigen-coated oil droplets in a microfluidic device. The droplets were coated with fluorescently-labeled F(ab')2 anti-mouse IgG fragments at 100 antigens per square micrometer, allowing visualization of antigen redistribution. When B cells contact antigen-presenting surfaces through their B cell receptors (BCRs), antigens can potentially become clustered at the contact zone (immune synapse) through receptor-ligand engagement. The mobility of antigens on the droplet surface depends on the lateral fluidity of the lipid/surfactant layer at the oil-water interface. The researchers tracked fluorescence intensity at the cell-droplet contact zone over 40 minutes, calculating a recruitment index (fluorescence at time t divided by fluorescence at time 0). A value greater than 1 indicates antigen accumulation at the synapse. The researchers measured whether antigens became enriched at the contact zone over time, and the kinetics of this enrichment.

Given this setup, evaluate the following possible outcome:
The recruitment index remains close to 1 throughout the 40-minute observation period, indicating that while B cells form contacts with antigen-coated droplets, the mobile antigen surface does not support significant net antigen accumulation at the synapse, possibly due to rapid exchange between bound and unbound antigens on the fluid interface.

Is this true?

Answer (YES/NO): NO